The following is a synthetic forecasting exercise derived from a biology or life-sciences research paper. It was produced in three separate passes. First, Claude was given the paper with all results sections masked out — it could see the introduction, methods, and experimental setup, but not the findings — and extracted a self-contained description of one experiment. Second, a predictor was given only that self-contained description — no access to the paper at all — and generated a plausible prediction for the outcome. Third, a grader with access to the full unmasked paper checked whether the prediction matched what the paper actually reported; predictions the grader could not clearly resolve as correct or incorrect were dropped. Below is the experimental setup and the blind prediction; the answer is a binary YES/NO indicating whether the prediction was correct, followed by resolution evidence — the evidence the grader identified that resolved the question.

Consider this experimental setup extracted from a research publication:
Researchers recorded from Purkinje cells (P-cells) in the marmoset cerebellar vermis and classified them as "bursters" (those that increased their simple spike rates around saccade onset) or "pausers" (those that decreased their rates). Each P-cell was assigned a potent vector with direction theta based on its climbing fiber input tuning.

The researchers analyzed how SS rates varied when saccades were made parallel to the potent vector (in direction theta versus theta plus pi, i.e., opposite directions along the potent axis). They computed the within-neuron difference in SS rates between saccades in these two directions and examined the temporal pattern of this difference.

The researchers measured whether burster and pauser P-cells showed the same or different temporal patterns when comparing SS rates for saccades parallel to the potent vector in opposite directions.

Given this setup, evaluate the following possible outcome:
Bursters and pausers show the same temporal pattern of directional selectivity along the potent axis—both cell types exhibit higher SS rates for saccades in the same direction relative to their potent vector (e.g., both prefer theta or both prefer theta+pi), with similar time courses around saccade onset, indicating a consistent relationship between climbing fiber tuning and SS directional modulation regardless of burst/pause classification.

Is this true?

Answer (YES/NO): YES